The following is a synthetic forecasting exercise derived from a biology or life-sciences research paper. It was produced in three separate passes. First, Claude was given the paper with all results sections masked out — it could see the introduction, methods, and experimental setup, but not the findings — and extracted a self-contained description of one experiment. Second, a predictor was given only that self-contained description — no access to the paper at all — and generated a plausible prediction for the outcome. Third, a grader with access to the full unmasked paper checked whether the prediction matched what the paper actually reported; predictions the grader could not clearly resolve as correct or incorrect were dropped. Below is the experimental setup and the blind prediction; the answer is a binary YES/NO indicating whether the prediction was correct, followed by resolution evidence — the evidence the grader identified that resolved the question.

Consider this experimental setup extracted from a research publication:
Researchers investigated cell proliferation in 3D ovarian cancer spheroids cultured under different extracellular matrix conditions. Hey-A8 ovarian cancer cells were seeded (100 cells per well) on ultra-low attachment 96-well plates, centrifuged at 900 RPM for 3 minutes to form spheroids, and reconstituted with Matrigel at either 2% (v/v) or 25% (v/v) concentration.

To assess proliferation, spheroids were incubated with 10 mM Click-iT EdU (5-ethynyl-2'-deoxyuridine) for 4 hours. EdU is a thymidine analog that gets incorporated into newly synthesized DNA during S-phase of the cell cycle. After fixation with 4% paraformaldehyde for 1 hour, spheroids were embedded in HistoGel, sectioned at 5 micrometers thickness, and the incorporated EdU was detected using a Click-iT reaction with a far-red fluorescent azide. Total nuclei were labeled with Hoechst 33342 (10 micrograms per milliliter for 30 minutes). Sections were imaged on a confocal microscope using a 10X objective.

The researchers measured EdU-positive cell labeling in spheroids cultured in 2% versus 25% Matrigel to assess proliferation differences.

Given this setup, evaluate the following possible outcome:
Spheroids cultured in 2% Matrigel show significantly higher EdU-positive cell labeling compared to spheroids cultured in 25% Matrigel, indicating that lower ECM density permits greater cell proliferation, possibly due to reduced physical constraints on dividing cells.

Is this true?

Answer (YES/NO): YES